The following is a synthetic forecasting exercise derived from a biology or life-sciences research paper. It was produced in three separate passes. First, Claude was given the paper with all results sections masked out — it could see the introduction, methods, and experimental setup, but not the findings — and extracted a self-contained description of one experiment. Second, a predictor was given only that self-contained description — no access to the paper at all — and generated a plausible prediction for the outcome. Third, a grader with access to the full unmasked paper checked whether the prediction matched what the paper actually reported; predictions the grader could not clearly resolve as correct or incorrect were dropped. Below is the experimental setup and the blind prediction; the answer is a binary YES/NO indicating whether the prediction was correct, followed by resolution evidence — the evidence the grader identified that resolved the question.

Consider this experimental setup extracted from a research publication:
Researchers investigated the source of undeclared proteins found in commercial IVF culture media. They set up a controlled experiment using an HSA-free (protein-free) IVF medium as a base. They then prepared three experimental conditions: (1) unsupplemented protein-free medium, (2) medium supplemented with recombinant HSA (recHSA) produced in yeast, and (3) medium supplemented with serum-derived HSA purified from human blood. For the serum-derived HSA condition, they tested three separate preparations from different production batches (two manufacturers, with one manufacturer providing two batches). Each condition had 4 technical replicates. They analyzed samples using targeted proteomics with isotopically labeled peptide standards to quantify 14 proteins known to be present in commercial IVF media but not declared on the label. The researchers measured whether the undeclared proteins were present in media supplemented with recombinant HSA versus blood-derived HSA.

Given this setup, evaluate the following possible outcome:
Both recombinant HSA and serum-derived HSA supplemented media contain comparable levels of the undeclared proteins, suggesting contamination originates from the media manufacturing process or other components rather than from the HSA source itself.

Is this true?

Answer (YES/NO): NO